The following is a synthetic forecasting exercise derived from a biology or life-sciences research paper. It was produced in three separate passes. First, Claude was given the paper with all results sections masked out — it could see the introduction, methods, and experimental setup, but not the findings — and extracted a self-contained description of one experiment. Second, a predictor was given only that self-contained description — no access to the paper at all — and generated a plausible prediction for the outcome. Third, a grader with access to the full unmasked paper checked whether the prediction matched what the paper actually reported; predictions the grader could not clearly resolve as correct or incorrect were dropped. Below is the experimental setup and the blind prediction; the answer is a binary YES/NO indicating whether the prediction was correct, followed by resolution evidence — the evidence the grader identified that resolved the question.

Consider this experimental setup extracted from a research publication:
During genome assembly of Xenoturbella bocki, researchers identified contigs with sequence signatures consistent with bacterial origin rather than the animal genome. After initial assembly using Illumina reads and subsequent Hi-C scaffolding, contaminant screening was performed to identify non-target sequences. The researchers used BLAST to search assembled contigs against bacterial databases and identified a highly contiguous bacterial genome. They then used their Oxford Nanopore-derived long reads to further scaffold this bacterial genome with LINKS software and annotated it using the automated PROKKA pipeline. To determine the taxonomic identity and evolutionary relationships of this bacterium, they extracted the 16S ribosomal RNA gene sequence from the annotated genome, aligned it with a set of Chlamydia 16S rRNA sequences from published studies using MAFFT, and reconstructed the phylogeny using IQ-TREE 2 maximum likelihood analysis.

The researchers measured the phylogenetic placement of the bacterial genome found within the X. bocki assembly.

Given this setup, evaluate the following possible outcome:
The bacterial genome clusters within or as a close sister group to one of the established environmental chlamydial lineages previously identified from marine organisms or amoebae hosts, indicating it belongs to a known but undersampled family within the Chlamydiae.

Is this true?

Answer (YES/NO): YES